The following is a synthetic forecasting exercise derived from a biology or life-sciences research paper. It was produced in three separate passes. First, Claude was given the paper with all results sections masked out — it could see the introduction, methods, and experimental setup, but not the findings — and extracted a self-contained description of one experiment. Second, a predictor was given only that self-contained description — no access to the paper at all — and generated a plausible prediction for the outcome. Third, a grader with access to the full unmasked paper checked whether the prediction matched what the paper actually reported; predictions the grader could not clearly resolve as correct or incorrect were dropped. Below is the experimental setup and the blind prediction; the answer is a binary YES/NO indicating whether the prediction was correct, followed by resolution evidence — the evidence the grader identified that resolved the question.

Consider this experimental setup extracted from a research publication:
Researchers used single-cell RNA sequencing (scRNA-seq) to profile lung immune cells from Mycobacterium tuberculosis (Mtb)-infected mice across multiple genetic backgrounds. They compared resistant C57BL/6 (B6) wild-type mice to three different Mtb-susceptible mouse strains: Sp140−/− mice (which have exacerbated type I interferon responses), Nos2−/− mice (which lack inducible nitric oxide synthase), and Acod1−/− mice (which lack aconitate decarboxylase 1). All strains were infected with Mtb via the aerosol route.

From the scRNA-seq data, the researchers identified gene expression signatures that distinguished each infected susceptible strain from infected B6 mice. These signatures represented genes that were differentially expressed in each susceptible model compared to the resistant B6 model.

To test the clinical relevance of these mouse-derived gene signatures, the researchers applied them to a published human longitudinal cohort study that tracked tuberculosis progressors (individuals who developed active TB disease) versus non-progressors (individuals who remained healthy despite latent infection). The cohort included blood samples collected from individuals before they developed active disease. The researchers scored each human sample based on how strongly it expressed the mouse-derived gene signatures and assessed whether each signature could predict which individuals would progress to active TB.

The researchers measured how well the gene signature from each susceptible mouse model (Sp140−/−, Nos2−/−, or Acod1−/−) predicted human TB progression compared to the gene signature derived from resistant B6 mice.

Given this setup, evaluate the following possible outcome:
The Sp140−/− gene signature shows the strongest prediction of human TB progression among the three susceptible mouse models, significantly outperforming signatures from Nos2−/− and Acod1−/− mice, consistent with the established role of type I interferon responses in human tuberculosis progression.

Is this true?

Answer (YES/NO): NO